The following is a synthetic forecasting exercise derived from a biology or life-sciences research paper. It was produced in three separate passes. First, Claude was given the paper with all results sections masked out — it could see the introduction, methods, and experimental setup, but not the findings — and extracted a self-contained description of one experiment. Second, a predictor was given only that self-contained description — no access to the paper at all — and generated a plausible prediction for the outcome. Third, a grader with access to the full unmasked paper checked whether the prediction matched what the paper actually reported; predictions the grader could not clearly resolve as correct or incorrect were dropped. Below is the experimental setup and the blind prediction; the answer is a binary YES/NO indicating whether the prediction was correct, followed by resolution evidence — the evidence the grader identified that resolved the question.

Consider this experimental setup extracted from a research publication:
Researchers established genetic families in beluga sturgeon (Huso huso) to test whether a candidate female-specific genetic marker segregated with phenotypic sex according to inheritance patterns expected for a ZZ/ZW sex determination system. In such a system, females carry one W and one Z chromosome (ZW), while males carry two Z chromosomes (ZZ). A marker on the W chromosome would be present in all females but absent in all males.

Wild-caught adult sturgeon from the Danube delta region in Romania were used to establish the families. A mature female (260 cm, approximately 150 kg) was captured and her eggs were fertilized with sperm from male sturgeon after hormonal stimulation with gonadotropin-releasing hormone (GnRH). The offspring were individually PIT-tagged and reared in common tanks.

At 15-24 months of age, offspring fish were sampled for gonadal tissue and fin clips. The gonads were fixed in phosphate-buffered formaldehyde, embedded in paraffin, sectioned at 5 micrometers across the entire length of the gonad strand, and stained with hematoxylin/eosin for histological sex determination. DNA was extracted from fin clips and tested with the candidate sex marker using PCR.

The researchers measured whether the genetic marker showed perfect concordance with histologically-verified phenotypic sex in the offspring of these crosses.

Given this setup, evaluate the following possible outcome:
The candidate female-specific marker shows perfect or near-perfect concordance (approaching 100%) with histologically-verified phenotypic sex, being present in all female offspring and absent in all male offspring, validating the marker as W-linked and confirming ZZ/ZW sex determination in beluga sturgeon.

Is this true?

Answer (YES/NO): YES